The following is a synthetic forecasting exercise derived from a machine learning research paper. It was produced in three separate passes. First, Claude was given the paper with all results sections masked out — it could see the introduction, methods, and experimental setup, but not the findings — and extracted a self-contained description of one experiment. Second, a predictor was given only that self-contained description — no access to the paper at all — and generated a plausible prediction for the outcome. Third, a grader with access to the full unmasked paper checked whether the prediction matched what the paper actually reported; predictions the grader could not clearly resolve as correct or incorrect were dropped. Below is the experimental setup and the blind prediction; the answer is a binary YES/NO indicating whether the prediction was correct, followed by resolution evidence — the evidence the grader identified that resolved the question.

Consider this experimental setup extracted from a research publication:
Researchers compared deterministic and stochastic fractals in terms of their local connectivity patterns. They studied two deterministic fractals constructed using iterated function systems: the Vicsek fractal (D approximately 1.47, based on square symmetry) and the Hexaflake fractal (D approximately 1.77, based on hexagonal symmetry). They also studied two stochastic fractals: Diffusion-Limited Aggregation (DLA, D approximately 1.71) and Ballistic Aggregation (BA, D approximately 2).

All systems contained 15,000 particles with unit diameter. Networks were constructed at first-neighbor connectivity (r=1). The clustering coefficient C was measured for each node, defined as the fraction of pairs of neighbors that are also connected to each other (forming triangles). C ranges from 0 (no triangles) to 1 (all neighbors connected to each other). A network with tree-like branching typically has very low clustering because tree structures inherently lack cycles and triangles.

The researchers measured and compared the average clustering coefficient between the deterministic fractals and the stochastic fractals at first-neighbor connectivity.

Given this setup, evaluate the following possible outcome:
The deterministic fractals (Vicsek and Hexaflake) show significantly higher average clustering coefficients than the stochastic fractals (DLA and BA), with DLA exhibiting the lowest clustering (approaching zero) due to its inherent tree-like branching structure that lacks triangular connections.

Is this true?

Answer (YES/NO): NO